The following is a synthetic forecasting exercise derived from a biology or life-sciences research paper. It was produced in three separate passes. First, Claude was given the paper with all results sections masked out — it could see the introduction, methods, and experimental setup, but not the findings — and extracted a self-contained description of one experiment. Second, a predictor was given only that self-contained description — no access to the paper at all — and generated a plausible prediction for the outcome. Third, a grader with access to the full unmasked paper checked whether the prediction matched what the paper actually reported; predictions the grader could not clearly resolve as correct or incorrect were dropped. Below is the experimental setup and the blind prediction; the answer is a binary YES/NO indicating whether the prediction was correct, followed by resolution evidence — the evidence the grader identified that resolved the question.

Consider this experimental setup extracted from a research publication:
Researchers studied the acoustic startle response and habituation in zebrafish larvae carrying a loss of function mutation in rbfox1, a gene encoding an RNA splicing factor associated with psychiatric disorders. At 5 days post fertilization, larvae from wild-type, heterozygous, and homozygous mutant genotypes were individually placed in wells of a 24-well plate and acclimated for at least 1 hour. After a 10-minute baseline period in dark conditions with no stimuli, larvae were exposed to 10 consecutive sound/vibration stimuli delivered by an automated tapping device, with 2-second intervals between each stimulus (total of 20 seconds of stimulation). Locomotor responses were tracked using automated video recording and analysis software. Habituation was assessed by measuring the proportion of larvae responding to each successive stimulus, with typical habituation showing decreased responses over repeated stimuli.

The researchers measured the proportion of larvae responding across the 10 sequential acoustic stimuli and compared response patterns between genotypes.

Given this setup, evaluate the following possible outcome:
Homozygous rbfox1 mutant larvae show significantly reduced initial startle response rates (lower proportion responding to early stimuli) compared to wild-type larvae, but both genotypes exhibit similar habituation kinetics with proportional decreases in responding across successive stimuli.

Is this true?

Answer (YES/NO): NO